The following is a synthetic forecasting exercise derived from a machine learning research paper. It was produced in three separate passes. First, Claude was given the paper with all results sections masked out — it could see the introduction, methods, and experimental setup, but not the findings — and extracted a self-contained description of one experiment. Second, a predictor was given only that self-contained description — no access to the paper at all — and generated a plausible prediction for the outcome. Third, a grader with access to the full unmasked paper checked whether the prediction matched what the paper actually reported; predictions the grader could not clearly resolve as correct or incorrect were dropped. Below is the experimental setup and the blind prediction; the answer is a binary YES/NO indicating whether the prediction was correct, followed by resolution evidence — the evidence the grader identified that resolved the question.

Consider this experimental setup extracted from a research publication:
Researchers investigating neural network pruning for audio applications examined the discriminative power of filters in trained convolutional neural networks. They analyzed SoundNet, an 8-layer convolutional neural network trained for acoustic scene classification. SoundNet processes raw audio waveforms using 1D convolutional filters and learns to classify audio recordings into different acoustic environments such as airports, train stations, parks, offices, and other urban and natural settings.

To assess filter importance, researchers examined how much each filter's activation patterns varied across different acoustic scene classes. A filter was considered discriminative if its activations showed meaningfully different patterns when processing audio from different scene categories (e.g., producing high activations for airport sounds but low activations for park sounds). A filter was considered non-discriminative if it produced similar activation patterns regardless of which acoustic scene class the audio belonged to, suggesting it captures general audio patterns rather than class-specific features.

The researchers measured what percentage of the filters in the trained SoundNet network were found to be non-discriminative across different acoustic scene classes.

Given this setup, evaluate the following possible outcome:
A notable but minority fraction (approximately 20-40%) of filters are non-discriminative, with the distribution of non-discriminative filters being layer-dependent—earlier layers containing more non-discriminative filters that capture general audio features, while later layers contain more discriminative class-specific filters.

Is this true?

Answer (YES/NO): NO